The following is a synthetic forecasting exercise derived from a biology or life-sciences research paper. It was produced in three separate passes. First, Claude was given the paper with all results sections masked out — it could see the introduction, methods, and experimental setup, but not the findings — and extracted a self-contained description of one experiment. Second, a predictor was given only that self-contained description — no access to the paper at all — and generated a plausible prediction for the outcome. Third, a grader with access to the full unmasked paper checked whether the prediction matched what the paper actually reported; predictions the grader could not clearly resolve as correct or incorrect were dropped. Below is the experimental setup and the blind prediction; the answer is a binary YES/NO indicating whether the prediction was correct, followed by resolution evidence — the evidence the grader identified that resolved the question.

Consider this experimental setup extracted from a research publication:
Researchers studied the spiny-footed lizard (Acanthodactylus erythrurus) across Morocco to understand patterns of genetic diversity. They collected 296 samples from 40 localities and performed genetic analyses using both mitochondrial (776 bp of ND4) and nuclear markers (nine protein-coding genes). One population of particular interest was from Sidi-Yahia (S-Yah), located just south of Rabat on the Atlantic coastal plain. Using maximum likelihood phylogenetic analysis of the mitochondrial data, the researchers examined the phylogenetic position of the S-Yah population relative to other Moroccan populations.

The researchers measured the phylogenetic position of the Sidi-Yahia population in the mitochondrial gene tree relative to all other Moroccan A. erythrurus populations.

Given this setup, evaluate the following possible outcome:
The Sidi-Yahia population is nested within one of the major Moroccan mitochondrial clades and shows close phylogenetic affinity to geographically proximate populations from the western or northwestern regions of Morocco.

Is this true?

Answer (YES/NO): NO